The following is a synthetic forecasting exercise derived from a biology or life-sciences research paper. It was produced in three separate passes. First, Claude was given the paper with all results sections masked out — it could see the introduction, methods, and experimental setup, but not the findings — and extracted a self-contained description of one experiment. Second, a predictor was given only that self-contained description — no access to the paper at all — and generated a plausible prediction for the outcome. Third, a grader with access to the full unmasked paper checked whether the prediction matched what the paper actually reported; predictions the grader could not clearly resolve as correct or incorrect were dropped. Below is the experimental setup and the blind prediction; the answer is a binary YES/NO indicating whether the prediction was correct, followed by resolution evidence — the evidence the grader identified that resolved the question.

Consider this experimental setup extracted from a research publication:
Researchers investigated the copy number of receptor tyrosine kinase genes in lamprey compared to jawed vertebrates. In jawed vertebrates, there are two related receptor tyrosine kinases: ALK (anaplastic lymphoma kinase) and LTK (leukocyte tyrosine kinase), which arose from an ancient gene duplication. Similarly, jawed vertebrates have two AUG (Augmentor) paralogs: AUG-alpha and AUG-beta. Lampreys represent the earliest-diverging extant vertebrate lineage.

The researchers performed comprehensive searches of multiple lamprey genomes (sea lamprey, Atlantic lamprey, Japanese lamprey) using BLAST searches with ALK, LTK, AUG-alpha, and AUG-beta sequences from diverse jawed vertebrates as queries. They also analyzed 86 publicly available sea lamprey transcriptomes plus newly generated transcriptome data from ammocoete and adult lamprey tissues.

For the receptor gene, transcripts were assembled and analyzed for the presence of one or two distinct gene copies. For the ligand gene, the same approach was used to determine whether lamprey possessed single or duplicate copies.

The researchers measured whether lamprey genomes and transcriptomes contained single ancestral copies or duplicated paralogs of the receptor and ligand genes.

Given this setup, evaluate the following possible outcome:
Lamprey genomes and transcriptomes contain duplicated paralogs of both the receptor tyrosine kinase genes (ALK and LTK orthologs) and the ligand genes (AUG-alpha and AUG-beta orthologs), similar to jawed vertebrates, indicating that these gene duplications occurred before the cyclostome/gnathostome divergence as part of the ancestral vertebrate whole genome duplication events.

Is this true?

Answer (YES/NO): NO